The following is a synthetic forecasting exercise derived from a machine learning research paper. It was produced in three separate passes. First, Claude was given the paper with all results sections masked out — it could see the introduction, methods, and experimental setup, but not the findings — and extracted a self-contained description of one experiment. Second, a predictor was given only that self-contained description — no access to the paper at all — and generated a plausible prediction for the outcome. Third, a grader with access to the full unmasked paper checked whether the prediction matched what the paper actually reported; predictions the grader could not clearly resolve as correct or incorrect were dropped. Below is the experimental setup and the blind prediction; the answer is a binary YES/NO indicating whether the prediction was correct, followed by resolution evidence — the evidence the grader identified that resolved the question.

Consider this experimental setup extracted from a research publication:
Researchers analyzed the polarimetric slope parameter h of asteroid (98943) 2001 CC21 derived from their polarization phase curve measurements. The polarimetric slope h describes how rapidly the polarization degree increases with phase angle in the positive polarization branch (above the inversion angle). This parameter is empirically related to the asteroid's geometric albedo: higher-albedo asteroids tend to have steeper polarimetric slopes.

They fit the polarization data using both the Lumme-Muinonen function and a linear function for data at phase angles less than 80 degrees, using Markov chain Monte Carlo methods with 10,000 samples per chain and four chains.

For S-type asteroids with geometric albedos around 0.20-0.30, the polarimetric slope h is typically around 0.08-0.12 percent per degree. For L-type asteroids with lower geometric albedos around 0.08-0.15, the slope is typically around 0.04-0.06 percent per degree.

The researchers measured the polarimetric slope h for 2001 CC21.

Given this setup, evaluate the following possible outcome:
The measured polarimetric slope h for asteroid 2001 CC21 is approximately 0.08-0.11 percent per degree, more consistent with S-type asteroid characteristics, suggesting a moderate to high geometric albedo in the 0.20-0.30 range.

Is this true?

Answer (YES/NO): NO